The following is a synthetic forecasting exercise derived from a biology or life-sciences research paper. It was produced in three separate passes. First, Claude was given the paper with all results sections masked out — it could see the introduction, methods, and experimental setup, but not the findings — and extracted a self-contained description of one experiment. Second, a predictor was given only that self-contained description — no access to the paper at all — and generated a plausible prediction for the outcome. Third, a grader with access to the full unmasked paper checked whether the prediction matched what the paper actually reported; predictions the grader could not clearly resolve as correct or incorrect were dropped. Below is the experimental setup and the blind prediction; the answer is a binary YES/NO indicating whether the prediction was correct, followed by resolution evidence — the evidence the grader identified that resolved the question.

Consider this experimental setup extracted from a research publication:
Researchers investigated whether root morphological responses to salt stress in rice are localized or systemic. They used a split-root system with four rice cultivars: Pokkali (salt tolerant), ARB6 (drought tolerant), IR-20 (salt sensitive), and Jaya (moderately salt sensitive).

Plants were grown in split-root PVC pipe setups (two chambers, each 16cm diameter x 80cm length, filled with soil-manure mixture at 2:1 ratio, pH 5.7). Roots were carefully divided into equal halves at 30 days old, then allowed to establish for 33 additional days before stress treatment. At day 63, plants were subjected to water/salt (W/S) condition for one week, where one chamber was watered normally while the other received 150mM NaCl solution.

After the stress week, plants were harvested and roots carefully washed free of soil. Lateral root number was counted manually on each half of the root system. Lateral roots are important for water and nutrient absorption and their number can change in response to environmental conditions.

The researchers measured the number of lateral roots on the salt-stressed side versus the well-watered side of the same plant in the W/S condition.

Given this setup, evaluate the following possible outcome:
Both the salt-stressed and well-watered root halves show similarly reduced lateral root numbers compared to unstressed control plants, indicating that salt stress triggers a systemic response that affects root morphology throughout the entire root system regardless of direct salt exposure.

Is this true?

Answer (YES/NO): NO